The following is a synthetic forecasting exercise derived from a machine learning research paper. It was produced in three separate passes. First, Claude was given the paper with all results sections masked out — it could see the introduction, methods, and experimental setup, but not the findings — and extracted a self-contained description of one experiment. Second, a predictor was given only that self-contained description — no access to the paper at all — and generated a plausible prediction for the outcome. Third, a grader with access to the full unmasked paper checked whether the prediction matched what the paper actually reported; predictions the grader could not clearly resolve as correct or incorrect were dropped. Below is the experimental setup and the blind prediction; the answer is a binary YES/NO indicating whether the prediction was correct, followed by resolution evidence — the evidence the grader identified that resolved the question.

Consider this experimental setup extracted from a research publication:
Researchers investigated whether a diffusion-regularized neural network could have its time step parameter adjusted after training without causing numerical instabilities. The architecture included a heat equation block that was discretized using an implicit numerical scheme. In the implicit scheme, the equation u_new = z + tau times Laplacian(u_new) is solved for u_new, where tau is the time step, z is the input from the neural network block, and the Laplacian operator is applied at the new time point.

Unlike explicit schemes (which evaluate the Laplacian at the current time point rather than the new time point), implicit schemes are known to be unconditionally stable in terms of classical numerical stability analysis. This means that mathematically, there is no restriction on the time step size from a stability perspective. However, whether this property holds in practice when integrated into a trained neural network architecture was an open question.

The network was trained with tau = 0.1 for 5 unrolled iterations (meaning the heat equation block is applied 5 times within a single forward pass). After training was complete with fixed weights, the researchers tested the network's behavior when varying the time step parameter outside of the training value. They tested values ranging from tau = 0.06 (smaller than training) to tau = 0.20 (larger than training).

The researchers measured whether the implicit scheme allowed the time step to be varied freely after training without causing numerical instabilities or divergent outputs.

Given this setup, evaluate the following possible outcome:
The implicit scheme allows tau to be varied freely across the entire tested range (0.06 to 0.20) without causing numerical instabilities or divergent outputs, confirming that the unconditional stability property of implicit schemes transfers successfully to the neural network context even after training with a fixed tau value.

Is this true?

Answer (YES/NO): YES